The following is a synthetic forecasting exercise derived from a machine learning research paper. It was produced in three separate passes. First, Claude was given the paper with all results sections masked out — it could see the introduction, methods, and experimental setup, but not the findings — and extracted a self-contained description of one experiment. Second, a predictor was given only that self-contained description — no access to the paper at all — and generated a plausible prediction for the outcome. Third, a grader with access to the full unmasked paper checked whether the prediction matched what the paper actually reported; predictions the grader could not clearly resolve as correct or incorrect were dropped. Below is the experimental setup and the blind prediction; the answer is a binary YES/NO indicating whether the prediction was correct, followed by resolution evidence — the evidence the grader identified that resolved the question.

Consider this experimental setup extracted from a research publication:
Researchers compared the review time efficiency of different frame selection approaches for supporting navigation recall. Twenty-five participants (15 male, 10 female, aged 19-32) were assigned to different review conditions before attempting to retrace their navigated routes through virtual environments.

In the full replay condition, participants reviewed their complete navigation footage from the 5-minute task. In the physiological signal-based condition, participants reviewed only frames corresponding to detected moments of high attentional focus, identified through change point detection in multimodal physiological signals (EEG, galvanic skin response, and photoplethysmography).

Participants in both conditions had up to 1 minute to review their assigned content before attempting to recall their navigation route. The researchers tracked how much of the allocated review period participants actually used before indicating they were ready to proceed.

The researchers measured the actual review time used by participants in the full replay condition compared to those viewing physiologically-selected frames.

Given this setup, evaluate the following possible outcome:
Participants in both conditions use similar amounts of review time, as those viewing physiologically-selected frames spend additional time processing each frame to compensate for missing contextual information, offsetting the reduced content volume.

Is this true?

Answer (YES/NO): NO